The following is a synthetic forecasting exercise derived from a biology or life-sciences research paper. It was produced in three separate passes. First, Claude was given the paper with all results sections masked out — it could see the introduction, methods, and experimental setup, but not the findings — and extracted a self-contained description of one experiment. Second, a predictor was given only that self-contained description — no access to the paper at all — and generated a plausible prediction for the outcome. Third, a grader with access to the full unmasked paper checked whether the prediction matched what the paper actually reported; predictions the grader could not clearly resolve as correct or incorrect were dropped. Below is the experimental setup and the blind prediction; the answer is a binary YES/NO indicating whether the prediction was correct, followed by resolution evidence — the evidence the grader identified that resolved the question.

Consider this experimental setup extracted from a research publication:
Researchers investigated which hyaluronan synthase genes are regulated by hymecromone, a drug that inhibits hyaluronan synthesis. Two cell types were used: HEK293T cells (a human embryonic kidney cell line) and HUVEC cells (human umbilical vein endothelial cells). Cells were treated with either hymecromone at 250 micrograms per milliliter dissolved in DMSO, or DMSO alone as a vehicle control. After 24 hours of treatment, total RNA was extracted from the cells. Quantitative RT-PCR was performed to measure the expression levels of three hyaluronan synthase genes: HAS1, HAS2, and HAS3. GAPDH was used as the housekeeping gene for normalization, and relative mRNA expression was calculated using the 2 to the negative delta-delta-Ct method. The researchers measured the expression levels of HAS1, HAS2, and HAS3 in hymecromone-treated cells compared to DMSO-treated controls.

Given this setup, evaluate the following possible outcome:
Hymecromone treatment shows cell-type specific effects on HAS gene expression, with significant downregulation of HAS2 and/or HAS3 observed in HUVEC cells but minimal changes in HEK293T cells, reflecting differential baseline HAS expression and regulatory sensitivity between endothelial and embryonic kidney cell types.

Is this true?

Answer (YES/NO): NO